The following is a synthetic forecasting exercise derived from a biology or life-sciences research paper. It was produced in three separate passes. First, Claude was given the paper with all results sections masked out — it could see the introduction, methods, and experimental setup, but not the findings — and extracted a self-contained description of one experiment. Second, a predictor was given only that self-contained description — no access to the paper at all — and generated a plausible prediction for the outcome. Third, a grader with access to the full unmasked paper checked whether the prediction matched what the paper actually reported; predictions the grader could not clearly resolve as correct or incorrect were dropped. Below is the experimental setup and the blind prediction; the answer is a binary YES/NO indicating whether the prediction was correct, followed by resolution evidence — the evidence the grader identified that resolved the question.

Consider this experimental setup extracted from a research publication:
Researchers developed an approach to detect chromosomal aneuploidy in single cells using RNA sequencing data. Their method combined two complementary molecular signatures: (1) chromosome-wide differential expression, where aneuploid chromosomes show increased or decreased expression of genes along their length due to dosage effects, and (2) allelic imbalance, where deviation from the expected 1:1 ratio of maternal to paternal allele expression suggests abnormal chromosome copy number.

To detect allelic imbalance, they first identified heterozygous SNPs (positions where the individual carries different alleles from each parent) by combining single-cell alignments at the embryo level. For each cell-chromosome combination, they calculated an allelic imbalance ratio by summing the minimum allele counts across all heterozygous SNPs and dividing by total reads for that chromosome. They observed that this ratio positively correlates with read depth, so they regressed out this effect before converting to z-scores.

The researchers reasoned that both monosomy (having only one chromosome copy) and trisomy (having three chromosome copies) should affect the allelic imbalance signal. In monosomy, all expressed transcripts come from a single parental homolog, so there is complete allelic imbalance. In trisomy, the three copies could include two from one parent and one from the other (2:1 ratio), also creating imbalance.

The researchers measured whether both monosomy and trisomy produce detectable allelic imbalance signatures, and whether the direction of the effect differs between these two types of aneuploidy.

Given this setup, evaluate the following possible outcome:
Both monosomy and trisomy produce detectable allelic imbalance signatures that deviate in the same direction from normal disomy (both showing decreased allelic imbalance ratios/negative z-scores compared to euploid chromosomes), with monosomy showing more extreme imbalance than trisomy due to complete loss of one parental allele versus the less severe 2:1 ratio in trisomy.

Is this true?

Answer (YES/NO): YES